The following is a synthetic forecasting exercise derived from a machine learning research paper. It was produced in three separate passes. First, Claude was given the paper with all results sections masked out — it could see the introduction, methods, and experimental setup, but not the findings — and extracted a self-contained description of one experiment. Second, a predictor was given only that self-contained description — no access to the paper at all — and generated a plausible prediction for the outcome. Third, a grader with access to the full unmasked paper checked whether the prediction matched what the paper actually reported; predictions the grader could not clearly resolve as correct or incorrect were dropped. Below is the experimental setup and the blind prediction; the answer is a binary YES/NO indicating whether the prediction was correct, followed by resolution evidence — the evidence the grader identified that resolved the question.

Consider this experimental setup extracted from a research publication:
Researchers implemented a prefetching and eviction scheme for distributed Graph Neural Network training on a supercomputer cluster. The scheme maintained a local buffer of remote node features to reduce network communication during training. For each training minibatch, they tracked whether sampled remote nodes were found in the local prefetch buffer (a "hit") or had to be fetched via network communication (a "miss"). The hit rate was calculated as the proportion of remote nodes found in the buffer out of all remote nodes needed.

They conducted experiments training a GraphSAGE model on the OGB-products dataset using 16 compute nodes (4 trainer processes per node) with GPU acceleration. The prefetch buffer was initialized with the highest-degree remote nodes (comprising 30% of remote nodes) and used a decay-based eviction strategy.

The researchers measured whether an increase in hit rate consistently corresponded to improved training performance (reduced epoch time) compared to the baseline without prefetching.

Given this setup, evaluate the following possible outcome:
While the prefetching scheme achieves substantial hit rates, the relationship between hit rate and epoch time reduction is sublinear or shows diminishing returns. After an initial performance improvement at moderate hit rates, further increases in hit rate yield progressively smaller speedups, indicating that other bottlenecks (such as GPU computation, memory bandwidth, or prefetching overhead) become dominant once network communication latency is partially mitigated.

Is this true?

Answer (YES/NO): NO